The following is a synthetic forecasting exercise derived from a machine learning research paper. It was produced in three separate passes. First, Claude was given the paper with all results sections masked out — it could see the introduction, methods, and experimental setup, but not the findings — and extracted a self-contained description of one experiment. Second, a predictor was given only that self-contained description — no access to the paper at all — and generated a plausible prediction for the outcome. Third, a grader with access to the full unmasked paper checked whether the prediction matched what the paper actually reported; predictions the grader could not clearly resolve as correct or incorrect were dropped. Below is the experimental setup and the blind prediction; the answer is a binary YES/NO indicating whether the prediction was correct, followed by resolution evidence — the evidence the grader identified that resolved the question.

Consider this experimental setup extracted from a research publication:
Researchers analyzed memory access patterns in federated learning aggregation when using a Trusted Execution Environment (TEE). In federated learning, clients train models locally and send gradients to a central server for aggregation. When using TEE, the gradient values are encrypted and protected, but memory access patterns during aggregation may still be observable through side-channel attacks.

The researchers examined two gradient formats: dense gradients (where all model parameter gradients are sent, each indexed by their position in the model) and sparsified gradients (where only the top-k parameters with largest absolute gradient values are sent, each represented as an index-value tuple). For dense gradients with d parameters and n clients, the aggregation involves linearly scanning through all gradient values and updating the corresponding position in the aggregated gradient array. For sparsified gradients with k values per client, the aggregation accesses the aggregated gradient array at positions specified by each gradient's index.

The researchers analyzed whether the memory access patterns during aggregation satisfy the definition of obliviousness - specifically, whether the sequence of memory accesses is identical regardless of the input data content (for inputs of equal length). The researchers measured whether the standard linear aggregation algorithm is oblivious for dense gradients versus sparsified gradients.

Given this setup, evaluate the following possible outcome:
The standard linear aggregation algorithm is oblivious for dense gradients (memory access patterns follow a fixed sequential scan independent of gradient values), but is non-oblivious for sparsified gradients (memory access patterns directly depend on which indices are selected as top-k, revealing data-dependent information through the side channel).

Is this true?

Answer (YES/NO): YES